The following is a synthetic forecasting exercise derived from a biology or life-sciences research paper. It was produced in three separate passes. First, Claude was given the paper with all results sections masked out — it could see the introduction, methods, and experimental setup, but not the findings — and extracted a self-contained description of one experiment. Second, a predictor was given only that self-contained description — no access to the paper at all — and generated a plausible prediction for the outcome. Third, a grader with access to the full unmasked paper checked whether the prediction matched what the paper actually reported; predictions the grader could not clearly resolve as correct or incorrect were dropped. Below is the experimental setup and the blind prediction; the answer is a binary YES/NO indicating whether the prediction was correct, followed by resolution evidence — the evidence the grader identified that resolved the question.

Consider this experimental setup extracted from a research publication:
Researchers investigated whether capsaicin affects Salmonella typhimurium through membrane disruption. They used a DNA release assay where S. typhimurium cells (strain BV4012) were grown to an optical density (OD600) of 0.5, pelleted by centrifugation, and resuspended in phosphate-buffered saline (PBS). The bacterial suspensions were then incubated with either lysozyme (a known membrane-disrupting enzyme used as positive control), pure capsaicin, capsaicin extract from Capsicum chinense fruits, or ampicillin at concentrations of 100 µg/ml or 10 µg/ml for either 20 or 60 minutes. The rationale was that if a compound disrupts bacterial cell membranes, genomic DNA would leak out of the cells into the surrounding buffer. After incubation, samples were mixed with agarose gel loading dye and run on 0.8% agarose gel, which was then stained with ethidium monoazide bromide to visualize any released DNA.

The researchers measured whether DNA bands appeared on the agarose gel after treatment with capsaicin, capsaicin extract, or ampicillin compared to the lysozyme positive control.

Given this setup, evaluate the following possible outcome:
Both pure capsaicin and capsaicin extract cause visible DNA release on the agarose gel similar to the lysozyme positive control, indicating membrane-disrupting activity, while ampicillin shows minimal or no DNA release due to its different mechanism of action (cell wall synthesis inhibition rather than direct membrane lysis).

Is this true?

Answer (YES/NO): NO